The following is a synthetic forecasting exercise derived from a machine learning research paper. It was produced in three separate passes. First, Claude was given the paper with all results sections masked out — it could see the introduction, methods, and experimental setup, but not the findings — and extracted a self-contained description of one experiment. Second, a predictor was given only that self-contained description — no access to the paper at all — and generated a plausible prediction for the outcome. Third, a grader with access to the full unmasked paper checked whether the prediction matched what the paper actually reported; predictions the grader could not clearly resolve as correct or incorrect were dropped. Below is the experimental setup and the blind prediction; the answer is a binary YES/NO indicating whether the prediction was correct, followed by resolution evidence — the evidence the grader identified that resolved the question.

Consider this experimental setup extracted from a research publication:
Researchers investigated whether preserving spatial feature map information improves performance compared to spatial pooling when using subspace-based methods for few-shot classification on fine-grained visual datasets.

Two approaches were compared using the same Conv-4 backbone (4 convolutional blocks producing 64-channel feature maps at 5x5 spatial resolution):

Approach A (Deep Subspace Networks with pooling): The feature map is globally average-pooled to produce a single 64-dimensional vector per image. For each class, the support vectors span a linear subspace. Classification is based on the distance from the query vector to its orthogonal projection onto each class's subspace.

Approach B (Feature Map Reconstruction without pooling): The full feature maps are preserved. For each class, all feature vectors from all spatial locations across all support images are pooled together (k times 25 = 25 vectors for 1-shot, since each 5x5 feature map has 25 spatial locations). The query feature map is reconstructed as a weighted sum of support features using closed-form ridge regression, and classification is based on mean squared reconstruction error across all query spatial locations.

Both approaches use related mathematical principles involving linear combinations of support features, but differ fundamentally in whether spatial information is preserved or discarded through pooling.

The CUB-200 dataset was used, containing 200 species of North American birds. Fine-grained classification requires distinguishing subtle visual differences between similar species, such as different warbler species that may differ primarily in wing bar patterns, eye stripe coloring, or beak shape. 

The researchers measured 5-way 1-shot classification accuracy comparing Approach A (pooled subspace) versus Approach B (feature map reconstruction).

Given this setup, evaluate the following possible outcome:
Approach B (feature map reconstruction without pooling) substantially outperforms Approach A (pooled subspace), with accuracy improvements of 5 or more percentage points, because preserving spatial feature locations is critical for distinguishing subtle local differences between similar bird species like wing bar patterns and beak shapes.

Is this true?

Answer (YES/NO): YES